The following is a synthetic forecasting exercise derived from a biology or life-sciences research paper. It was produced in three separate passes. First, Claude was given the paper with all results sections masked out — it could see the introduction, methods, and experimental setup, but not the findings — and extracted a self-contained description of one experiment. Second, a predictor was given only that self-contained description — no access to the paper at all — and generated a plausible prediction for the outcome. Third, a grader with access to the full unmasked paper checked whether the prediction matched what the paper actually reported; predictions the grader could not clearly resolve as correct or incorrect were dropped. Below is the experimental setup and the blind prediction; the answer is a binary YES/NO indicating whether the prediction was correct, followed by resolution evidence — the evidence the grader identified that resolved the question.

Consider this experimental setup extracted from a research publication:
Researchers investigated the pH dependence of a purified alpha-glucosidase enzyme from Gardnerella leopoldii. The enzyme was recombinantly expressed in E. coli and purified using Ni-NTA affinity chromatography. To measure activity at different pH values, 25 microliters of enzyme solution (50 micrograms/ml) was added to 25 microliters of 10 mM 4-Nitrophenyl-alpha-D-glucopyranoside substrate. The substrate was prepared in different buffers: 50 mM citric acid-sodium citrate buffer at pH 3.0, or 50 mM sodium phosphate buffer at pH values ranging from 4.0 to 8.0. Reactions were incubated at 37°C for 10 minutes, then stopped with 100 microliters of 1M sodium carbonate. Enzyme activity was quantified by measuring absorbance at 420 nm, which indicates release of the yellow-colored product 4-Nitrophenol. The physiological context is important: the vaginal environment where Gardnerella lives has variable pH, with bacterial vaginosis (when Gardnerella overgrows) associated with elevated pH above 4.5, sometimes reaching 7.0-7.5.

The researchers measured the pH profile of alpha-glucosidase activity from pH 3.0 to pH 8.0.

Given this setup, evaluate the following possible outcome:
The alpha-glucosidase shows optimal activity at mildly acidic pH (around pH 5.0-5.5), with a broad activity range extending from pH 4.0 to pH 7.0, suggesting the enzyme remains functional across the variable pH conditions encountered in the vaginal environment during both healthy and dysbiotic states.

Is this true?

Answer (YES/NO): NO